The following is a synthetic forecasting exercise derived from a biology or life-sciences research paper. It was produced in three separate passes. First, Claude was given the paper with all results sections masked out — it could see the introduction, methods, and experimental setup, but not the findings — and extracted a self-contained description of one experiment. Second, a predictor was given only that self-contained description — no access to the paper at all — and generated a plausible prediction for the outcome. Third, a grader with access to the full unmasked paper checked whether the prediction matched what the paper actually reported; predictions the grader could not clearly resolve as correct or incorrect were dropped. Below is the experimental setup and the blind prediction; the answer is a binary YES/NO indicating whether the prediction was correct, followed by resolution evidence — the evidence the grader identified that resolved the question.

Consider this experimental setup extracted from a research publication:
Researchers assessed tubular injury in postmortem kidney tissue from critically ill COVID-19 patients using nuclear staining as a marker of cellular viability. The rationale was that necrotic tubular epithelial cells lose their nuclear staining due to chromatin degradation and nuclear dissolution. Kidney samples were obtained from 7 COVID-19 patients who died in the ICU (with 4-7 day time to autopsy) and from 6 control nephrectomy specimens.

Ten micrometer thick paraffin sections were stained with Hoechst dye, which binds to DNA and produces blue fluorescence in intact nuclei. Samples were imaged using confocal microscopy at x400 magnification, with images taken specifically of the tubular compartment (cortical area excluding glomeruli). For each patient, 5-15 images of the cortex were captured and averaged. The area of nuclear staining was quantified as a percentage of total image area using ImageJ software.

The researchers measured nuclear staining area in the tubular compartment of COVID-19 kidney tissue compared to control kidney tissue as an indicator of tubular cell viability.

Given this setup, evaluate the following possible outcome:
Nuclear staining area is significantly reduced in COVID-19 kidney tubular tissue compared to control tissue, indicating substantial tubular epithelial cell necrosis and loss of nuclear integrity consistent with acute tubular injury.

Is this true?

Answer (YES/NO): YES